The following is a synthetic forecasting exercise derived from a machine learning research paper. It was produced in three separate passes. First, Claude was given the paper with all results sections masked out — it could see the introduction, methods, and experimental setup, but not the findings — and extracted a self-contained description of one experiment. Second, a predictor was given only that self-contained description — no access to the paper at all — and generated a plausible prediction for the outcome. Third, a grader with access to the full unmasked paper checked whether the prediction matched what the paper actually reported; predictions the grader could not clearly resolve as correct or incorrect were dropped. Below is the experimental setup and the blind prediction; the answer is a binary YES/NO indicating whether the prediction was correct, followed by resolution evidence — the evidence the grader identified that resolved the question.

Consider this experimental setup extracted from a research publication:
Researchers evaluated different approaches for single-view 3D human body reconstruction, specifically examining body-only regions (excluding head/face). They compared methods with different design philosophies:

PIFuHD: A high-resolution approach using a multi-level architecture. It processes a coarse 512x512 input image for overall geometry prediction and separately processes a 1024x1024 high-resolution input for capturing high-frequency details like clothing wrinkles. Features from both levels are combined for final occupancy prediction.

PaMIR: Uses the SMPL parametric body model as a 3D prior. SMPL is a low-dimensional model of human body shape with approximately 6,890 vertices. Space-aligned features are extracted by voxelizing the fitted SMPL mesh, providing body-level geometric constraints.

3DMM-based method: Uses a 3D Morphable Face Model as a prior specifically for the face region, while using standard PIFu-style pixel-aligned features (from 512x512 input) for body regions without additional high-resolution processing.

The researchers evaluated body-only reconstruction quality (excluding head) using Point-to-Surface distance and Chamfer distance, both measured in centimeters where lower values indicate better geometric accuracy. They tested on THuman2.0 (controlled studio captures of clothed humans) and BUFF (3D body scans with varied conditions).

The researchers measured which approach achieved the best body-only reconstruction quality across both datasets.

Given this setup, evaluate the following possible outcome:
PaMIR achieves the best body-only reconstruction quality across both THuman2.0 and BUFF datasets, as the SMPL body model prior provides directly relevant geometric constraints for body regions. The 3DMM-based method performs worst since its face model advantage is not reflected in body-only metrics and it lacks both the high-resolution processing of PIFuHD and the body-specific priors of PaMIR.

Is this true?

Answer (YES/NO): NO